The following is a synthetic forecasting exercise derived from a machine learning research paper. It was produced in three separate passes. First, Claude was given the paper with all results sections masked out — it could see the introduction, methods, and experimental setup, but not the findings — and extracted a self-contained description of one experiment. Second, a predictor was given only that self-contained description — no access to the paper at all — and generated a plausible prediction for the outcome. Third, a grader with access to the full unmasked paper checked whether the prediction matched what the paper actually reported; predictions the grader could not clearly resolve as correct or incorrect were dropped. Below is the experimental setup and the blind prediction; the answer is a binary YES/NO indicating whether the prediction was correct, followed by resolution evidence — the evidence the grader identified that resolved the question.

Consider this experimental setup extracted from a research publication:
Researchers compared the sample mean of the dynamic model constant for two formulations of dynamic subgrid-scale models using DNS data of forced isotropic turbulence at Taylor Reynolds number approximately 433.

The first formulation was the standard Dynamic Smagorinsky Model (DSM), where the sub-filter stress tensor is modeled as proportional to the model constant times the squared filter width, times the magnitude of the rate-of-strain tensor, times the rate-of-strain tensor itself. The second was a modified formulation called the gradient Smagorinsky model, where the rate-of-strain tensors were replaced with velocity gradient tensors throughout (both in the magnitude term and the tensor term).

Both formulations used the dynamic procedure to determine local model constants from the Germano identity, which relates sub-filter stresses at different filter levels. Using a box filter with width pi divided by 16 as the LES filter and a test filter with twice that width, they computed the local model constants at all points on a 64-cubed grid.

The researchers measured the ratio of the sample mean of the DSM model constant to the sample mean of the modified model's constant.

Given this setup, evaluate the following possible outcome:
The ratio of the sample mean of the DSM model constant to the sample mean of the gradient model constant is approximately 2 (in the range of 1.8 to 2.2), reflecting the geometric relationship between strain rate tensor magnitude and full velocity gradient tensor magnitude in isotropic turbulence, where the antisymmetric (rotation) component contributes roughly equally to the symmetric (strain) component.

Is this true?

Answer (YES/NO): YES